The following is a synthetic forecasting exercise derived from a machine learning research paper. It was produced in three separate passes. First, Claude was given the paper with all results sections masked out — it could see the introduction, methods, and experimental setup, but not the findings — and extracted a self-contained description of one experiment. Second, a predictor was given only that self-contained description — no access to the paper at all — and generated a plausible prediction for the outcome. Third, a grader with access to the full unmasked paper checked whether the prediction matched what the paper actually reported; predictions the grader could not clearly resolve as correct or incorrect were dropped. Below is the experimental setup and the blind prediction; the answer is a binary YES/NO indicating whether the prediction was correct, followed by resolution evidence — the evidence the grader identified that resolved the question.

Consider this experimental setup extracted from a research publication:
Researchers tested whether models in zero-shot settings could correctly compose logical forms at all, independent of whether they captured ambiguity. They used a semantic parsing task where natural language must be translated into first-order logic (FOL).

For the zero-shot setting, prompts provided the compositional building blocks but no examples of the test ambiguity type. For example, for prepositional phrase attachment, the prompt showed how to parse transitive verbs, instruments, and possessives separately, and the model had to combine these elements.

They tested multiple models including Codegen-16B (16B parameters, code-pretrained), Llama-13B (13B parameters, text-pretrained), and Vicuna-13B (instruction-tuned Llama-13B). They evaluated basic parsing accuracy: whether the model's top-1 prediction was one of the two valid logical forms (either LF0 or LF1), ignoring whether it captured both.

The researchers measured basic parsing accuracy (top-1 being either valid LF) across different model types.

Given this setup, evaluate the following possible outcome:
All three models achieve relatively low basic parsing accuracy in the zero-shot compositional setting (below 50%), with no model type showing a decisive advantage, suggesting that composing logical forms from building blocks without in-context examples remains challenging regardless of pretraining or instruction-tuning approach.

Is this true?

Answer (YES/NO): NO